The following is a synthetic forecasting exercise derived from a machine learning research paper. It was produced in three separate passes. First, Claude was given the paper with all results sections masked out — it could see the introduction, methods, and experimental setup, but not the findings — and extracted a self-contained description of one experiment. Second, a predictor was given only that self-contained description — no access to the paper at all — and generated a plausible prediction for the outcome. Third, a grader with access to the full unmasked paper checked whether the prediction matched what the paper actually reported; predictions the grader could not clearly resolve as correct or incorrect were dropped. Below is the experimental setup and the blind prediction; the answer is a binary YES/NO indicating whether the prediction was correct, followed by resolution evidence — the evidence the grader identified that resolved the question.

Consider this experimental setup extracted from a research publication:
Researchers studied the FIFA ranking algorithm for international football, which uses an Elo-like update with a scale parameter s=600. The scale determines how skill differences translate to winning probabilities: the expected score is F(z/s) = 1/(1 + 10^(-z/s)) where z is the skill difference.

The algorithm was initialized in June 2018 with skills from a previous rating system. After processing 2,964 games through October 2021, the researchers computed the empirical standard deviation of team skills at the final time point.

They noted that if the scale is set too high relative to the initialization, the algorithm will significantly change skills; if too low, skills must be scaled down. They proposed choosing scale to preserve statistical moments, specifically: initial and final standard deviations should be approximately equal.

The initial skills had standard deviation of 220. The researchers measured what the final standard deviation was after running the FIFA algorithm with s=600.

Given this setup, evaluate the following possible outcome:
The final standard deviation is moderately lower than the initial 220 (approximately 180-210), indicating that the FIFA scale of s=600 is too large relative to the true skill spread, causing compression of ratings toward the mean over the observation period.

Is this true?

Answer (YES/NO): NO